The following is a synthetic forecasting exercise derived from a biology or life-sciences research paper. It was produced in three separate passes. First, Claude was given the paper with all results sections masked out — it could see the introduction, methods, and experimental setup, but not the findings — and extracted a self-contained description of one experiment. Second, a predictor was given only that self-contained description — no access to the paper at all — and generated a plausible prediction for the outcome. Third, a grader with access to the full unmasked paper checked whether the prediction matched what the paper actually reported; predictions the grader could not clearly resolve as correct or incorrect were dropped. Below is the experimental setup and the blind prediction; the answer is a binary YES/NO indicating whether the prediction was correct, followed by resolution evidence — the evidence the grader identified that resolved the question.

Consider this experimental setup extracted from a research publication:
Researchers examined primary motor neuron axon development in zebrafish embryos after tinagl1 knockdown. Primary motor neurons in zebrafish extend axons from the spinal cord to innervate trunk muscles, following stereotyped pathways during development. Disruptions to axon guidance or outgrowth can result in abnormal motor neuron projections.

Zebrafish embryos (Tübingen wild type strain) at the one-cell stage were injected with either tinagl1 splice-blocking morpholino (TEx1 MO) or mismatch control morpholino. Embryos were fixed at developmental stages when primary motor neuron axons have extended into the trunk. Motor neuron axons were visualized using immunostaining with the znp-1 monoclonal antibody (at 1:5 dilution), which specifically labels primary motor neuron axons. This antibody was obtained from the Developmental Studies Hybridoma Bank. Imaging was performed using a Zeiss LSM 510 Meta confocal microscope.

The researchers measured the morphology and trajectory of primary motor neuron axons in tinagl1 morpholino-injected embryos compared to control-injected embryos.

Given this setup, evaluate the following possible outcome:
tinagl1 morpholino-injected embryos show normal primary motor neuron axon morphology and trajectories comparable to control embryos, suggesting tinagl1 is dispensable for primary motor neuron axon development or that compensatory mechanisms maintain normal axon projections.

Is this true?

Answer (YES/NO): NO